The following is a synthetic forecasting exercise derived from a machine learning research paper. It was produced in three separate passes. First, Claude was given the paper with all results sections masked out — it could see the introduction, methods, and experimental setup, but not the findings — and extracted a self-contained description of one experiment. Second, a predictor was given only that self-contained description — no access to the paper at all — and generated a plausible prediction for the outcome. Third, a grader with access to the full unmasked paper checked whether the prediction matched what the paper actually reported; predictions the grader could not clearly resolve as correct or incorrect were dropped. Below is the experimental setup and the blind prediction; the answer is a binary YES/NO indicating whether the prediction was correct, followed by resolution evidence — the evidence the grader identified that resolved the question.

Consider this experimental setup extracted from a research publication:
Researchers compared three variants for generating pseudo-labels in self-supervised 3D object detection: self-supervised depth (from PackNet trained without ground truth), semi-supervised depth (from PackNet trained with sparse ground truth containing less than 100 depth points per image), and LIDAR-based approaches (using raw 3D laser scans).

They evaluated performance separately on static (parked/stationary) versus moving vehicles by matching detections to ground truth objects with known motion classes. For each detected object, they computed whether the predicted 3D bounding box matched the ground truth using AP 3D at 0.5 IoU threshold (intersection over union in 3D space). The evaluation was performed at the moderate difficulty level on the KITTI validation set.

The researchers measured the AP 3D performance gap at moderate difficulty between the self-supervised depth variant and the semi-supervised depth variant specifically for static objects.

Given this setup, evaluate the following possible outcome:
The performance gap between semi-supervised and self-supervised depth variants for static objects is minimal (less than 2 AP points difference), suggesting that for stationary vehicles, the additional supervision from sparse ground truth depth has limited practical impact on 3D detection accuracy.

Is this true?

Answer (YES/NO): NO